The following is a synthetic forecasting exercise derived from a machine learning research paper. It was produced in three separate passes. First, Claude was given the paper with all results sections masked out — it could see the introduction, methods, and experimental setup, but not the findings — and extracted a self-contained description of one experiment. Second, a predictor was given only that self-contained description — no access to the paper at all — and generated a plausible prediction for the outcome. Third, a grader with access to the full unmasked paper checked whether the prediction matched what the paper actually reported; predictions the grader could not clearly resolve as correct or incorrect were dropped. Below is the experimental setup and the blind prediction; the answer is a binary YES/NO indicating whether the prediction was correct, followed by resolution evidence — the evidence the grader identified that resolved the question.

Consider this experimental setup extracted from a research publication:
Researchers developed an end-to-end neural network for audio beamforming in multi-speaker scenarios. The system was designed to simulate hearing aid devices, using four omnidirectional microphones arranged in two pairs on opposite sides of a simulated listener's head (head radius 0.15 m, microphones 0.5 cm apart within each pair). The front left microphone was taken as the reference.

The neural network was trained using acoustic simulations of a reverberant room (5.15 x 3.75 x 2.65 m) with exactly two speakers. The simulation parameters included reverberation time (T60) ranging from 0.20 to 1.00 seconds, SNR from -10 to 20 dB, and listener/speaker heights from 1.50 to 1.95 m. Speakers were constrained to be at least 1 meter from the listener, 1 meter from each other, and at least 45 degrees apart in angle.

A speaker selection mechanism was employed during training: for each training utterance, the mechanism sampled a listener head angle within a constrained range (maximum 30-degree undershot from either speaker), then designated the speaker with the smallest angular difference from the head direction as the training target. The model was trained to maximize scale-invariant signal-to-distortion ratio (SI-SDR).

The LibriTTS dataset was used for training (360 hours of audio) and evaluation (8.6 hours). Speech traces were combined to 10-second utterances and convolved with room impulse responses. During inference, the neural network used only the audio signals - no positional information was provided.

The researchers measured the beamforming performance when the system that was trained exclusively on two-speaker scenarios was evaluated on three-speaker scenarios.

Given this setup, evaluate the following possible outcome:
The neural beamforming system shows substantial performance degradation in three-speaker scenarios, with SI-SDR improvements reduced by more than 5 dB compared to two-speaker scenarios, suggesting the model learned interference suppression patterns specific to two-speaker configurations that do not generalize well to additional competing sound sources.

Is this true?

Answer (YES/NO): NO